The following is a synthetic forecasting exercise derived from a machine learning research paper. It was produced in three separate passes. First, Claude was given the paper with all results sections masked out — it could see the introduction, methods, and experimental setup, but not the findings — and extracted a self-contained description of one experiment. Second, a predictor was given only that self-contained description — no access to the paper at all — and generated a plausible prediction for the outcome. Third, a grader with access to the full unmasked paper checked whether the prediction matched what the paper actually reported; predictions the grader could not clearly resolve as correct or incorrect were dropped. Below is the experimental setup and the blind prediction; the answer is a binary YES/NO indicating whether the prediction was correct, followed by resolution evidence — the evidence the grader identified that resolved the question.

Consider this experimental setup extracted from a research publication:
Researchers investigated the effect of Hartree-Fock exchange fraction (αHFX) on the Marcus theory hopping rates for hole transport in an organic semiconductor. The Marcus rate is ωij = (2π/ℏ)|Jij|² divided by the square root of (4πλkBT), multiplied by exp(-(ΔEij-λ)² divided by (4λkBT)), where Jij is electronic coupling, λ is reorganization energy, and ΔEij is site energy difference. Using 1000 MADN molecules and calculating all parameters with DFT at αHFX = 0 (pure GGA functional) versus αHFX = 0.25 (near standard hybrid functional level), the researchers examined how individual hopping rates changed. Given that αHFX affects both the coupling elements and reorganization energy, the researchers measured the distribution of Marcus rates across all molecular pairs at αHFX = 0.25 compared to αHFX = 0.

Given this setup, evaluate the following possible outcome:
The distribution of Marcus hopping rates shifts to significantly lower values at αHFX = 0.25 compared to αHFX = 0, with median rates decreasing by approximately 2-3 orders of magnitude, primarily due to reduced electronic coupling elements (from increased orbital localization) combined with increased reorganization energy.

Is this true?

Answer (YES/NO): NO